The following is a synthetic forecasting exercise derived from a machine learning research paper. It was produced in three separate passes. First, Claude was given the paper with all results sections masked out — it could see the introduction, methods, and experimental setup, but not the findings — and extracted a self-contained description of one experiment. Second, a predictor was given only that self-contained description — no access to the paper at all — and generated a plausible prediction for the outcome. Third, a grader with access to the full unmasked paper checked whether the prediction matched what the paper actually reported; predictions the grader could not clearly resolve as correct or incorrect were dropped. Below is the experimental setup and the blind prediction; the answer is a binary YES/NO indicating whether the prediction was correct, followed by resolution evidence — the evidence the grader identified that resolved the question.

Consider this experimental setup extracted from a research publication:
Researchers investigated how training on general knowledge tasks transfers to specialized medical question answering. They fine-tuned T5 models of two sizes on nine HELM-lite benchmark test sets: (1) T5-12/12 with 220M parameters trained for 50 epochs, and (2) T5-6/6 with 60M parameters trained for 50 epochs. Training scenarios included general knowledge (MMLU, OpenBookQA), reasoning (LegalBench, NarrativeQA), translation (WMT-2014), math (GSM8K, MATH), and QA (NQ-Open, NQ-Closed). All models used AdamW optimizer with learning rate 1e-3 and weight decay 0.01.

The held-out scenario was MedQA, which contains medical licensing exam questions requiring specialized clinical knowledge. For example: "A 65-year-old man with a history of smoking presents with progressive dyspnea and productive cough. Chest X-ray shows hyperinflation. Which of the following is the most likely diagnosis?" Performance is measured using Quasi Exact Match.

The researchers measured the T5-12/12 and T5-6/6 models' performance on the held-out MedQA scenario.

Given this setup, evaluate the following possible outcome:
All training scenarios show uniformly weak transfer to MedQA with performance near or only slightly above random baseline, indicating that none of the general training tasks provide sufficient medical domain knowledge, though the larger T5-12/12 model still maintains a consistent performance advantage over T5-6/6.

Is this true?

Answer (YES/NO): NO